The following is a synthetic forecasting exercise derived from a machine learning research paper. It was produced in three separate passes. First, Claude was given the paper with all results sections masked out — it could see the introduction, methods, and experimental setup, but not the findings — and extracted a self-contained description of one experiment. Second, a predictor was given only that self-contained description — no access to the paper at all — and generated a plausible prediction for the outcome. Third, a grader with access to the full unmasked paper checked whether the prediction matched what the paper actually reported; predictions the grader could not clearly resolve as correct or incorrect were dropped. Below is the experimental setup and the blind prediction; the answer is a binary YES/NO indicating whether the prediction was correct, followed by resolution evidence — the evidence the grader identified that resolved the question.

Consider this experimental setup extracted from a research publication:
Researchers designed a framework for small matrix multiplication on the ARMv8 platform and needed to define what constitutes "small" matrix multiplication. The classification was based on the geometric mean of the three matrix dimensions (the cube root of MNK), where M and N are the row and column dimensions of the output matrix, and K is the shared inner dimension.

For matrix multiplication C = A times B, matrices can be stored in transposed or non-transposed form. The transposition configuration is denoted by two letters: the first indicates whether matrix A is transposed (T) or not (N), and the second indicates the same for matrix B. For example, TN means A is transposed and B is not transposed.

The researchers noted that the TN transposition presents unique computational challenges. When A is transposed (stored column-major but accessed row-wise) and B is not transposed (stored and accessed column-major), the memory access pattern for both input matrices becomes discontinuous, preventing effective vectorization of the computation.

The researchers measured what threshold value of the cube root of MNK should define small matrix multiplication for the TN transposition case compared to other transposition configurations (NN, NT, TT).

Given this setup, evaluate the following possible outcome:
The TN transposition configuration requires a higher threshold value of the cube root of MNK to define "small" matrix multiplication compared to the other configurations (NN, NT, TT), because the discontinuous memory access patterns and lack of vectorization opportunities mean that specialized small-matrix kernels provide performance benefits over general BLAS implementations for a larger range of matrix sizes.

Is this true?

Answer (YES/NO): NO